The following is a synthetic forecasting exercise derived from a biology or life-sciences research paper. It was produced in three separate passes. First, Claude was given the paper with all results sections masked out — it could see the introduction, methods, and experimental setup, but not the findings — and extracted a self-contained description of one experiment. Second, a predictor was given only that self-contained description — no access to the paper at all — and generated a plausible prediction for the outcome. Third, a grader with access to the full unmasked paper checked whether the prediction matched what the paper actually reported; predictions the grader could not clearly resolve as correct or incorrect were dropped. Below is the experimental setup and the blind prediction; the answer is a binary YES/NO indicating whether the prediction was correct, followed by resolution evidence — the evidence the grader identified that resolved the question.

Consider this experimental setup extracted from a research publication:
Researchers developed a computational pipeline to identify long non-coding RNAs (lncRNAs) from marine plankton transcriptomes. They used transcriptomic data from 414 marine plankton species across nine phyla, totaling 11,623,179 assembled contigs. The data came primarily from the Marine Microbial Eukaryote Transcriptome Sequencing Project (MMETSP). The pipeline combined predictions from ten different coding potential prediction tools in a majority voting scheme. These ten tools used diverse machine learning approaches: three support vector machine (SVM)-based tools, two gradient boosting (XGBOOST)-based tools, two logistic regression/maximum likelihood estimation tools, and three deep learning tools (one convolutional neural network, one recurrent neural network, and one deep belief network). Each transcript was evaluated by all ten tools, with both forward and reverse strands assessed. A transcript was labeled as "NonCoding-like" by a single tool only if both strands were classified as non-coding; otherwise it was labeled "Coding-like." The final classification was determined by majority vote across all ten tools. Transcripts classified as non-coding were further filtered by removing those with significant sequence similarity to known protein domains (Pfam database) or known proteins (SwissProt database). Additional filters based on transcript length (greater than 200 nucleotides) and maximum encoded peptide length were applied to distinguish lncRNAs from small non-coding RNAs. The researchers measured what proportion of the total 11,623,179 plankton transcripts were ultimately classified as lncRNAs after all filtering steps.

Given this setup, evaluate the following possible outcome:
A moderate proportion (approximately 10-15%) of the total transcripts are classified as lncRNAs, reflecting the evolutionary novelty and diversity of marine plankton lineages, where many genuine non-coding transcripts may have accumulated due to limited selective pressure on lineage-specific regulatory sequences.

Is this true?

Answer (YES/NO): NO